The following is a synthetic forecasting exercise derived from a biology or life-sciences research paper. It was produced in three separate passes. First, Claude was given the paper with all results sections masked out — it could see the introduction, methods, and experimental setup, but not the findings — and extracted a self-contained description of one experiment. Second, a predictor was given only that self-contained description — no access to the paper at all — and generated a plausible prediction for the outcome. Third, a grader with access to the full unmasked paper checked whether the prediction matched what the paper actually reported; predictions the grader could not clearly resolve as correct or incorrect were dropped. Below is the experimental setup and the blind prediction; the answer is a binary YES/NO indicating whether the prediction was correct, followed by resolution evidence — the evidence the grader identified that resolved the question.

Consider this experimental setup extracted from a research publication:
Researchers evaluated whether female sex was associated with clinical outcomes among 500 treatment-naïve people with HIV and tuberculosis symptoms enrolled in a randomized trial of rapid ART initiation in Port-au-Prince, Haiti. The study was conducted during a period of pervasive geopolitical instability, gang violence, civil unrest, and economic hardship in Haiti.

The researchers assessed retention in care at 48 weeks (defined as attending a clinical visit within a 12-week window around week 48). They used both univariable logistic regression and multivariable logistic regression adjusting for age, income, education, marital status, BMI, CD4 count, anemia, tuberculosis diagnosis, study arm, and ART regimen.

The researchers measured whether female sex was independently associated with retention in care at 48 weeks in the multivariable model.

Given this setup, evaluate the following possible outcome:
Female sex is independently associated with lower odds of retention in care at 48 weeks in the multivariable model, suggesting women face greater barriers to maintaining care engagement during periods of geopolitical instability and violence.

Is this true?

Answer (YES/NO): NO